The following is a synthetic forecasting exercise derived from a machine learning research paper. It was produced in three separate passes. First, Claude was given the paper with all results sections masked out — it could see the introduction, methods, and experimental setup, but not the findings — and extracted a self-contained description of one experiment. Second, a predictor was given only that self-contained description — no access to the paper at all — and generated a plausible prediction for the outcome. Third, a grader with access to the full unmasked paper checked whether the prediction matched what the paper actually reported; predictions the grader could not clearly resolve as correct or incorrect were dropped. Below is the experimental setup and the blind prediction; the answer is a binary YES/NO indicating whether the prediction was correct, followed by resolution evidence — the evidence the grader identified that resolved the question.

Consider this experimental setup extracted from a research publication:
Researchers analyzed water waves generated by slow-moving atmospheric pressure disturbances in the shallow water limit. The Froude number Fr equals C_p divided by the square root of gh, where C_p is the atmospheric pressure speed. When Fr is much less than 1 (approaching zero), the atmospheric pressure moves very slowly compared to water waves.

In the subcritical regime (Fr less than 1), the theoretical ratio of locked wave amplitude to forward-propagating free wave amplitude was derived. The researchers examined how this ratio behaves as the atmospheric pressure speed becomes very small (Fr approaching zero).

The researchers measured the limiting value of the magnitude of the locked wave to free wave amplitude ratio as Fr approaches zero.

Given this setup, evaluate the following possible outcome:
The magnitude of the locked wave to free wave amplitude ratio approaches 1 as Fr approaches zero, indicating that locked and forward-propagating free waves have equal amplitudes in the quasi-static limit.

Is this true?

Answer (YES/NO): NO